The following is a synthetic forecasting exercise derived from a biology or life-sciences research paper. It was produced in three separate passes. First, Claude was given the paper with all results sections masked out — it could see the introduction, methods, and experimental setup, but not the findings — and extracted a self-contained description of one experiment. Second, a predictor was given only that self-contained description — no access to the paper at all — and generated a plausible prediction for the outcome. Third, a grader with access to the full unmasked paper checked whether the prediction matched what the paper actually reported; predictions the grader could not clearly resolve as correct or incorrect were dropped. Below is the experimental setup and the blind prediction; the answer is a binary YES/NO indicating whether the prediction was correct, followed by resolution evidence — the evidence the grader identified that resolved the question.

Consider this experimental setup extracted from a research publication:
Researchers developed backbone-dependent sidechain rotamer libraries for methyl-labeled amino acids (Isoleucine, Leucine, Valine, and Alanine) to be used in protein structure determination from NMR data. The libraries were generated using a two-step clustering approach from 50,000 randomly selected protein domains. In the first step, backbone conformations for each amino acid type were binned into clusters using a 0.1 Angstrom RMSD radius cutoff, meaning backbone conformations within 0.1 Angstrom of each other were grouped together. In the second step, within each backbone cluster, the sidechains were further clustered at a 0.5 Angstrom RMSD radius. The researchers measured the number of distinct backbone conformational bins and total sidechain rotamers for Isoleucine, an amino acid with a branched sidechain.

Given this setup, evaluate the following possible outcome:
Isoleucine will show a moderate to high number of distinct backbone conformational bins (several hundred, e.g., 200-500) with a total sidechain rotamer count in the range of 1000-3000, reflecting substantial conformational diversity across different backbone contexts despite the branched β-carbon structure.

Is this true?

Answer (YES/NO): NO